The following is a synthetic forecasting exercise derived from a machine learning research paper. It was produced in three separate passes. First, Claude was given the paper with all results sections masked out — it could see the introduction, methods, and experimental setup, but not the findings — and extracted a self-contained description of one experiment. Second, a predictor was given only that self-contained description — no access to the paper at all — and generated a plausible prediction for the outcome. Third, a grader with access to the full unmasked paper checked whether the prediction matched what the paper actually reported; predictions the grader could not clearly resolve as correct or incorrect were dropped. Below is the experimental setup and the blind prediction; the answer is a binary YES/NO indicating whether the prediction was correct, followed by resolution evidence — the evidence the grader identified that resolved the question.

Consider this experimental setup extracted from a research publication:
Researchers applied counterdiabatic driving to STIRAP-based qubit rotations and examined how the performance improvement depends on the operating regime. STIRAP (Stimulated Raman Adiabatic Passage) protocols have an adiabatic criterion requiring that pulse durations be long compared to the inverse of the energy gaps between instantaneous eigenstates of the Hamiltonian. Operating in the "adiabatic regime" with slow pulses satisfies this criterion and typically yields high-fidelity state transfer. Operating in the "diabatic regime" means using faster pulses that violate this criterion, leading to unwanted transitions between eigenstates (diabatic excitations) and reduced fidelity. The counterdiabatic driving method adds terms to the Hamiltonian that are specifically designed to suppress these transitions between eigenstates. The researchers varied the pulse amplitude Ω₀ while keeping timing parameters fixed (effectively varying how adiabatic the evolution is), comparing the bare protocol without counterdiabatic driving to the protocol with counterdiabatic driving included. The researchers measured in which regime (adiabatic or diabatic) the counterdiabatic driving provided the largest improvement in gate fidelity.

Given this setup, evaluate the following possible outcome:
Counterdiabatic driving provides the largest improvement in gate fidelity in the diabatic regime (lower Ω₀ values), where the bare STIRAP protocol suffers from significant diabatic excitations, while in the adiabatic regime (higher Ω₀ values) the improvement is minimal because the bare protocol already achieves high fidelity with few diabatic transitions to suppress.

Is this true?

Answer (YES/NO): NO